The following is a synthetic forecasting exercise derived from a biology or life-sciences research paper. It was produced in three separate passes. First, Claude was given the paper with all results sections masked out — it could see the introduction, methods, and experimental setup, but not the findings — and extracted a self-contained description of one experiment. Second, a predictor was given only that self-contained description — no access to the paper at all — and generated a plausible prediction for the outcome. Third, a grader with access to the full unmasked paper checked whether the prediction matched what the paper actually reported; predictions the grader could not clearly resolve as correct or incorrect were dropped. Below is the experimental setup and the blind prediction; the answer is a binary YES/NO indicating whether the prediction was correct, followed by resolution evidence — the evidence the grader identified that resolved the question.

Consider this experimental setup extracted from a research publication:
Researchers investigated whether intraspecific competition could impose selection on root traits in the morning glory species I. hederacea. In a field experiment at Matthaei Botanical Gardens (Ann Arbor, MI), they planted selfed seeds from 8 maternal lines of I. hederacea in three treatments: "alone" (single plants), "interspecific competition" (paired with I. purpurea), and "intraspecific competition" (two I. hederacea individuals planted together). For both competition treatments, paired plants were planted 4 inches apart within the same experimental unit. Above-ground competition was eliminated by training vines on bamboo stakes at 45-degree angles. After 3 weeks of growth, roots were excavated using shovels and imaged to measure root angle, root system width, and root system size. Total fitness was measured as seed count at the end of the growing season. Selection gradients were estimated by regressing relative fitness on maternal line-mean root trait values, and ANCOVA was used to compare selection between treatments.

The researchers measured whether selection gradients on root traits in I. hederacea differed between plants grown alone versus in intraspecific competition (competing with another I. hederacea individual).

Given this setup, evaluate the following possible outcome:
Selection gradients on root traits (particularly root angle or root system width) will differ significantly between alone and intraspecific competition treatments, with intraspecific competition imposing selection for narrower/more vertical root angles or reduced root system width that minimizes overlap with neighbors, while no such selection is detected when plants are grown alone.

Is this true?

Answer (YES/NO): NO